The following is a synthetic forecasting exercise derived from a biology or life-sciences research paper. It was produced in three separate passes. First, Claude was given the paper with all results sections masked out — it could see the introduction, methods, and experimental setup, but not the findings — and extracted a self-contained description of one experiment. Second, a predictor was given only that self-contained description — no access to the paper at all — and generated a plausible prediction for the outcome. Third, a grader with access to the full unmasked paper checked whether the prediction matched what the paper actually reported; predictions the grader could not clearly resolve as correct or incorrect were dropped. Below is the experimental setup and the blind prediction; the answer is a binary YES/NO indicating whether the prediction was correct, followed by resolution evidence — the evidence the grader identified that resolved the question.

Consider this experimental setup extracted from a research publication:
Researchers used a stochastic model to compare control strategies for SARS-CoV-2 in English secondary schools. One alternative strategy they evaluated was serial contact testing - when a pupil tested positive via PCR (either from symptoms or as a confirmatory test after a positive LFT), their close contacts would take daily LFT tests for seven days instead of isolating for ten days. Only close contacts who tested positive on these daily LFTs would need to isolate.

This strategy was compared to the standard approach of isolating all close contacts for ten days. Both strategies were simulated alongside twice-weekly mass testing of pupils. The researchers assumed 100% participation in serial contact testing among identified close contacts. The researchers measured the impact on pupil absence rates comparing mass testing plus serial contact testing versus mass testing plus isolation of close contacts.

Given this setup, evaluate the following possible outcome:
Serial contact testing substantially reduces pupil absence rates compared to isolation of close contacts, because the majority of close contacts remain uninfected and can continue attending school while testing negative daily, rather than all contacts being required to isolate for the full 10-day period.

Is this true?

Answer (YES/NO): YES